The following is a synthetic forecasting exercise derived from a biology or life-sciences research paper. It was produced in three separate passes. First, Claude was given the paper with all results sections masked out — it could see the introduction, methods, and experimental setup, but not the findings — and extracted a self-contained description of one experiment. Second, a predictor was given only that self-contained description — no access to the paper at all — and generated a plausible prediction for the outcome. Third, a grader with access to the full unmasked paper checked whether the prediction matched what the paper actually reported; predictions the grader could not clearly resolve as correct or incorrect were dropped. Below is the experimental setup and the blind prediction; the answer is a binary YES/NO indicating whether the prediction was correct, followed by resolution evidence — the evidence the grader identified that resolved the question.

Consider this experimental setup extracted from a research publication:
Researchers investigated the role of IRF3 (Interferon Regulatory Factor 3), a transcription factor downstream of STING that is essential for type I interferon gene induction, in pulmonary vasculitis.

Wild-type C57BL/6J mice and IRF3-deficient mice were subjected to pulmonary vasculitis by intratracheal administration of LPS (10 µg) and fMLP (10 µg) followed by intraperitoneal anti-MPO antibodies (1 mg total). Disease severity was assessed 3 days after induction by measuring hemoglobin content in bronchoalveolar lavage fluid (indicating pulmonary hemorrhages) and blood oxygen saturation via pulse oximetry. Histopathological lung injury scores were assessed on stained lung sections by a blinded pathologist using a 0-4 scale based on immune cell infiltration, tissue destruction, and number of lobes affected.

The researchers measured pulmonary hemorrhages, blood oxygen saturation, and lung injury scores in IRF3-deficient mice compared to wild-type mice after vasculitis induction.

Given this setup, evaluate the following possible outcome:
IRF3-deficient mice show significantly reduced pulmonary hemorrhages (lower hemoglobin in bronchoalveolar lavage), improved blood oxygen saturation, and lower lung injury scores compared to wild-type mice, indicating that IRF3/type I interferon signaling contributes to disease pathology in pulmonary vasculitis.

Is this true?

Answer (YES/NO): NO